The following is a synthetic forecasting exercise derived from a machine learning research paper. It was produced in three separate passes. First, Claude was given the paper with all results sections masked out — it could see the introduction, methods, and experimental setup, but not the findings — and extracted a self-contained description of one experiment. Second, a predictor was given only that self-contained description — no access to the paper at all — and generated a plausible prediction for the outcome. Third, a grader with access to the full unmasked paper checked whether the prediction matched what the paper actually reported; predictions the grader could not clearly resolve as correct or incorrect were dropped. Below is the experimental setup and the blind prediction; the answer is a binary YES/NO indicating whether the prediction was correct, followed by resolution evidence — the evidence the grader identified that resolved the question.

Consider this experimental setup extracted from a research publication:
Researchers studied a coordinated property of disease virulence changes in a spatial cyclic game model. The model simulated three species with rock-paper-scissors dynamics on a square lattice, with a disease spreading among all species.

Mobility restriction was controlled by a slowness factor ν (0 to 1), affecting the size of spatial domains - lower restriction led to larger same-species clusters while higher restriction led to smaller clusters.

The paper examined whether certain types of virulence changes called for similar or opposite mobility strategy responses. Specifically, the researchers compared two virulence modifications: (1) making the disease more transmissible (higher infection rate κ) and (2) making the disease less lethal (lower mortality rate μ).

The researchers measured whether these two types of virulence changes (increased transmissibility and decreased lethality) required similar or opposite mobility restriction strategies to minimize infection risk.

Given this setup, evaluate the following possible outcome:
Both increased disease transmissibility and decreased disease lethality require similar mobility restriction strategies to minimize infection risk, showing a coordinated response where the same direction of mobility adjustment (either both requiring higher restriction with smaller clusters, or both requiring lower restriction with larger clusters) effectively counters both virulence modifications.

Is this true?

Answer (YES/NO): YES